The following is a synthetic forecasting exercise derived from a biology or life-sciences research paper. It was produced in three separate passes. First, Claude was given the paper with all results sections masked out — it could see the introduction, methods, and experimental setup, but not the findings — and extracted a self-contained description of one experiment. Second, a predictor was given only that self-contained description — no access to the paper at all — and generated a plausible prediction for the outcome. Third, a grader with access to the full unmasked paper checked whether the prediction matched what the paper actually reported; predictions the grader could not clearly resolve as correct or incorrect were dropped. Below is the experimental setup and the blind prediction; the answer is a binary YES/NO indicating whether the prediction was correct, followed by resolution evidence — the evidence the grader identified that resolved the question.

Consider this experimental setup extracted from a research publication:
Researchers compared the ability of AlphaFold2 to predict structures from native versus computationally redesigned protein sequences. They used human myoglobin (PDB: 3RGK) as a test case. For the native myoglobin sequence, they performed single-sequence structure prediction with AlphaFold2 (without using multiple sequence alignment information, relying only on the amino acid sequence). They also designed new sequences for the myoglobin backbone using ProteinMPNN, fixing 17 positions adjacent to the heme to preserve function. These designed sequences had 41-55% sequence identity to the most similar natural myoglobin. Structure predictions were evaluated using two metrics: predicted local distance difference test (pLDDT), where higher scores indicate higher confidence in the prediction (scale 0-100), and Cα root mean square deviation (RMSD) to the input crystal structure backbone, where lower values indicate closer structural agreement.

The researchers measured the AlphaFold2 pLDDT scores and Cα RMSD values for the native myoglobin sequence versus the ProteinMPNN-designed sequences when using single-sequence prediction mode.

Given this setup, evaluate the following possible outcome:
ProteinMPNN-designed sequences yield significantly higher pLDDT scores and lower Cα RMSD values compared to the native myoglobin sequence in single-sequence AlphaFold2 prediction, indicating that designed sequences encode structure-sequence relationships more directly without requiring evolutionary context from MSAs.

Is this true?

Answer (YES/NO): YES